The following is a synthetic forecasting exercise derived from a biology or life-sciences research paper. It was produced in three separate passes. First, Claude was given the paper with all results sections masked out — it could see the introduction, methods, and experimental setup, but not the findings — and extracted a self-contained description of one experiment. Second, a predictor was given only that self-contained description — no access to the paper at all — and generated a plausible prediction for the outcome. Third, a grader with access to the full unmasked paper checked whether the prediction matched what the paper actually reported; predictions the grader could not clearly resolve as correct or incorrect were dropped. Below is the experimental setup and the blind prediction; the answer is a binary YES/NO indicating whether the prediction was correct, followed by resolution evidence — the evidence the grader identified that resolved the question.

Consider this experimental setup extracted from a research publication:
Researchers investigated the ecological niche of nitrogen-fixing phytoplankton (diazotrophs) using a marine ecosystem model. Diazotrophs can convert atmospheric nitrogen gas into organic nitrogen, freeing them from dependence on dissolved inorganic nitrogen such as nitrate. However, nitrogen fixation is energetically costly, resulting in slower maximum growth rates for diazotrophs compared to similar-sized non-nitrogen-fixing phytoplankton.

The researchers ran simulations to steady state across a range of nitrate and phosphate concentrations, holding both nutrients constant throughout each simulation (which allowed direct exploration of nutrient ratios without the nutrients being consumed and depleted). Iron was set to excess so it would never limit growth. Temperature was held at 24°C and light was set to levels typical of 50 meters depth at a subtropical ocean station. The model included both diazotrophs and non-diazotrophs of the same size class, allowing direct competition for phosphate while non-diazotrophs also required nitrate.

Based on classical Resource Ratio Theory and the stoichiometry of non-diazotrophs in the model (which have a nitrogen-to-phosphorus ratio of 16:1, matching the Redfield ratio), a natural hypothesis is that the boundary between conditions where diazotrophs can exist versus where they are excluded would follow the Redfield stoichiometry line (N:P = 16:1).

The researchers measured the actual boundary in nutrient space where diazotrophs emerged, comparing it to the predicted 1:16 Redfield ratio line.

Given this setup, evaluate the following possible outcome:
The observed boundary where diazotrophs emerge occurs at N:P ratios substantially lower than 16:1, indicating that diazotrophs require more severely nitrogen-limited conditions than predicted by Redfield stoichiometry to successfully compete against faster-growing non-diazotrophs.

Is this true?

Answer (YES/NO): NO